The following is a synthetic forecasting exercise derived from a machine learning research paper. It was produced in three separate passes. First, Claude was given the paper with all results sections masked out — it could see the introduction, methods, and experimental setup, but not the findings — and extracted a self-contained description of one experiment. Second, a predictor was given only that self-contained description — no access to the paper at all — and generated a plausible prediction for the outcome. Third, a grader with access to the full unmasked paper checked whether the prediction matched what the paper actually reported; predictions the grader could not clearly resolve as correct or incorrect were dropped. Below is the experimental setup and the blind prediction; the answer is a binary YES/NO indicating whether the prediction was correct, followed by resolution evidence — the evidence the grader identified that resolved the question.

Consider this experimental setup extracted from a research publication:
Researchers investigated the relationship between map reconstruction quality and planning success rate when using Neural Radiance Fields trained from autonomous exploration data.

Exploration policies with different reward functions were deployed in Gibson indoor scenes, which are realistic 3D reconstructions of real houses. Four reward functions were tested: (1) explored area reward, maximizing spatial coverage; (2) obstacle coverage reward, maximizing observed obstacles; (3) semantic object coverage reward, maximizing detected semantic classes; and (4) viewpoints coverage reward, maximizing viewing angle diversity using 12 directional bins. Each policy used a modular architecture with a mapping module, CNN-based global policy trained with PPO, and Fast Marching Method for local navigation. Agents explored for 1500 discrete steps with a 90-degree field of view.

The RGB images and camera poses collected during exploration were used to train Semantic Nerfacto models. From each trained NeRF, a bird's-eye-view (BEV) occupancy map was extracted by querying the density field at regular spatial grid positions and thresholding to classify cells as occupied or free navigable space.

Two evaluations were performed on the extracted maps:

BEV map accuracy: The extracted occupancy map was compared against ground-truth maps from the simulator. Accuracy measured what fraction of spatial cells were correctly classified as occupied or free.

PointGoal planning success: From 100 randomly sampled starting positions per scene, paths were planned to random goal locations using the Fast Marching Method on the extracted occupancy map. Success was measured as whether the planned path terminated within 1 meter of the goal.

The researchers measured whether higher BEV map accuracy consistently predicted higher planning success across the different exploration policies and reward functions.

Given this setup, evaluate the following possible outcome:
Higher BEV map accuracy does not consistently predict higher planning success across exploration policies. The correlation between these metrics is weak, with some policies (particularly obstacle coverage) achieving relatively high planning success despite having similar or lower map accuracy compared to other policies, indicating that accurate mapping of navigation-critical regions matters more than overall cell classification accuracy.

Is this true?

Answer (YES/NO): YES